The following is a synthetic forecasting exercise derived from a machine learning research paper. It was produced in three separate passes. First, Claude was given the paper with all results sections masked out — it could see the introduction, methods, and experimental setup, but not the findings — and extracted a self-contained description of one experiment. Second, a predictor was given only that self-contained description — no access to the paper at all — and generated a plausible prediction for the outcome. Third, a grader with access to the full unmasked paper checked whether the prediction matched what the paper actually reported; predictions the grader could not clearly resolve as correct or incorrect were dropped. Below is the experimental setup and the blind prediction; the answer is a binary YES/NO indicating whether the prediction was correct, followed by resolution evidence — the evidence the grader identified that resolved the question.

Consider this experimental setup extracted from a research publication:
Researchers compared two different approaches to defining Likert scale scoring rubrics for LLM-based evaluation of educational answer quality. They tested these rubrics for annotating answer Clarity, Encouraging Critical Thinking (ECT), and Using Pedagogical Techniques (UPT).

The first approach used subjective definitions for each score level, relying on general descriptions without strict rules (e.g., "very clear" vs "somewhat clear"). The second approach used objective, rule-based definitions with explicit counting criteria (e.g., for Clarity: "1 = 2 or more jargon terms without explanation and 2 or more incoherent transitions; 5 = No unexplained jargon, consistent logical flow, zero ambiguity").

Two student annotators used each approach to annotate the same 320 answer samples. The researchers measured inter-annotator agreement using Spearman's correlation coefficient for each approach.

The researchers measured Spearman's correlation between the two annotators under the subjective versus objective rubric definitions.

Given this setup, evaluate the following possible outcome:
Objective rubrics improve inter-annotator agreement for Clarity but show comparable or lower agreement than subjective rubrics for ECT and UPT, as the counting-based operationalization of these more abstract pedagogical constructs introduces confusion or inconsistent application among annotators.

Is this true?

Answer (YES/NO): NO